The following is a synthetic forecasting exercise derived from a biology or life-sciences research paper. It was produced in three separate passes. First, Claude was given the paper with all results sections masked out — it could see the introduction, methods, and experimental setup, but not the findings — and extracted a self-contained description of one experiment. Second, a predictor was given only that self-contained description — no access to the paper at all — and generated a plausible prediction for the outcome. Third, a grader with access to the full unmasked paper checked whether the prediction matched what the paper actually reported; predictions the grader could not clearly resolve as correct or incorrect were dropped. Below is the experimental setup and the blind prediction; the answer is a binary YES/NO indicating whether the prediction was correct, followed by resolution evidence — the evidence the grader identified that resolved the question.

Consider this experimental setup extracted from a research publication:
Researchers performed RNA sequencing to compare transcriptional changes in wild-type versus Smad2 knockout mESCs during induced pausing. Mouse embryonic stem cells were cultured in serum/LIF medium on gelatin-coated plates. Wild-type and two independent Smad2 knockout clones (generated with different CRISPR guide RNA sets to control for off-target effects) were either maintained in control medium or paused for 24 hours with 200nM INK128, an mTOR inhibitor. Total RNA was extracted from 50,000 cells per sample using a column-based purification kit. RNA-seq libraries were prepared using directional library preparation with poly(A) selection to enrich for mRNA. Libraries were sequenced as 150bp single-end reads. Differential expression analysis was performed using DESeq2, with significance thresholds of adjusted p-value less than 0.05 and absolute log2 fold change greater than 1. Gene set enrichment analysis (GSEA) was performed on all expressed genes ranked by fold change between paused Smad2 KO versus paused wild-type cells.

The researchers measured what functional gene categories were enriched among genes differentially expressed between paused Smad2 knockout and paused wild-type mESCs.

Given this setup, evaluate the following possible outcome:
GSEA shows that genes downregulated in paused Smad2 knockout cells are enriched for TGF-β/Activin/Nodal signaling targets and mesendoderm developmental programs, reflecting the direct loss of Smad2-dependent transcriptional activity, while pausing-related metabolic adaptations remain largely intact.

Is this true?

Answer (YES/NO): NO